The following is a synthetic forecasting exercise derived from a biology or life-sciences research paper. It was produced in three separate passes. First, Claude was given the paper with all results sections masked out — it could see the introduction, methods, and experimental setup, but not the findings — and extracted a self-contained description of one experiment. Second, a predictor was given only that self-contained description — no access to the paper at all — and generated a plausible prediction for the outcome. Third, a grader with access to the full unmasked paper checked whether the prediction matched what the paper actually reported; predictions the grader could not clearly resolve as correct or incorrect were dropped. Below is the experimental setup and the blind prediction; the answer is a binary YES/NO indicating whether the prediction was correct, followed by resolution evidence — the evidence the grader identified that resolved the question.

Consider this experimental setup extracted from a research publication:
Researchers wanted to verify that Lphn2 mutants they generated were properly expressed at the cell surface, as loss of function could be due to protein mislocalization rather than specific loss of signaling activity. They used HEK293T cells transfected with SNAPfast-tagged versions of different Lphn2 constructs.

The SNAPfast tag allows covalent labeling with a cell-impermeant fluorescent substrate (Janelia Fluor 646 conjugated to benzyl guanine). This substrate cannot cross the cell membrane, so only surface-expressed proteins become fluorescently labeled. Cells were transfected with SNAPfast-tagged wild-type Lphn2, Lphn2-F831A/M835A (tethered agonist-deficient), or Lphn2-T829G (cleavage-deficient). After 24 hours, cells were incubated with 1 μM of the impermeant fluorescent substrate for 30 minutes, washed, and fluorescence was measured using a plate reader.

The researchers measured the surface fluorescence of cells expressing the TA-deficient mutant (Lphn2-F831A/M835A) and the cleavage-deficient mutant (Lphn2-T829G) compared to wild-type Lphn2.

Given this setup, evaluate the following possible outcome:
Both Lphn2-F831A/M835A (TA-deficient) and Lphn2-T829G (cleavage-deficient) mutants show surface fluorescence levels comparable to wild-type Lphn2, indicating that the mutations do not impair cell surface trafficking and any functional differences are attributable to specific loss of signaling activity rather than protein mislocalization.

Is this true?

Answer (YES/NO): YES